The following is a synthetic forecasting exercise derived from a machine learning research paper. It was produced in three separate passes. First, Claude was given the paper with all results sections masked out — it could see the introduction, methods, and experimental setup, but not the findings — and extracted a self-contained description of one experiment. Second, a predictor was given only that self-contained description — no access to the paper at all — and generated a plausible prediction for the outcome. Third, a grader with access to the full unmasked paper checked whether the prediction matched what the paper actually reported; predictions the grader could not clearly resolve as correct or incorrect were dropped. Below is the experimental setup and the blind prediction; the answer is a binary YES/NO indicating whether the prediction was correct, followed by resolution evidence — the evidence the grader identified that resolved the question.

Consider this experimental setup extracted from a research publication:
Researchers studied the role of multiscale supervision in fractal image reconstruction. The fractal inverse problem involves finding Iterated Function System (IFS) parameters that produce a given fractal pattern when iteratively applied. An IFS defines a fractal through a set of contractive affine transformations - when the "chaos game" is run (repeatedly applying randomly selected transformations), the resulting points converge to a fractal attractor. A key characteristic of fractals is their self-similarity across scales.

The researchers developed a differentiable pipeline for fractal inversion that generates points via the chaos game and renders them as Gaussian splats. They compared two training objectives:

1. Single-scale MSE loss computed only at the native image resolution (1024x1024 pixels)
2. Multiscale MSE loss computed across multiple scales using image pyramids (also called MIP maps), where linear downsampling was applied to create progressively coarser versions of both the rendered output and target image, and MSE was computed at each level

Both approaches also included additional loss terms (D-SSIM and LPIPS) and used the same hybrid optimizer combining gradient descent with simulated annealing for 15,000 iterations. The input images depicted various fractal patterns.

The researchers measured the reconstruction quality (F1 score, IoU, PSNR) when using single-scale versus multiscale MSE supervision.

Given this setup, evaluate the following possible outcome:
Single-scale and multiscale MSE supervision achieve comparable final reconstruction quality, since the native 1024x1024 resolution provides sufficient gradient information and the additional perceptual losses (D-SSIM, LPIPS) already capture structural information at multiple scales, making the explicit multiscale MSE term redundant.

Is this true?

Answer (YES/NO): NO